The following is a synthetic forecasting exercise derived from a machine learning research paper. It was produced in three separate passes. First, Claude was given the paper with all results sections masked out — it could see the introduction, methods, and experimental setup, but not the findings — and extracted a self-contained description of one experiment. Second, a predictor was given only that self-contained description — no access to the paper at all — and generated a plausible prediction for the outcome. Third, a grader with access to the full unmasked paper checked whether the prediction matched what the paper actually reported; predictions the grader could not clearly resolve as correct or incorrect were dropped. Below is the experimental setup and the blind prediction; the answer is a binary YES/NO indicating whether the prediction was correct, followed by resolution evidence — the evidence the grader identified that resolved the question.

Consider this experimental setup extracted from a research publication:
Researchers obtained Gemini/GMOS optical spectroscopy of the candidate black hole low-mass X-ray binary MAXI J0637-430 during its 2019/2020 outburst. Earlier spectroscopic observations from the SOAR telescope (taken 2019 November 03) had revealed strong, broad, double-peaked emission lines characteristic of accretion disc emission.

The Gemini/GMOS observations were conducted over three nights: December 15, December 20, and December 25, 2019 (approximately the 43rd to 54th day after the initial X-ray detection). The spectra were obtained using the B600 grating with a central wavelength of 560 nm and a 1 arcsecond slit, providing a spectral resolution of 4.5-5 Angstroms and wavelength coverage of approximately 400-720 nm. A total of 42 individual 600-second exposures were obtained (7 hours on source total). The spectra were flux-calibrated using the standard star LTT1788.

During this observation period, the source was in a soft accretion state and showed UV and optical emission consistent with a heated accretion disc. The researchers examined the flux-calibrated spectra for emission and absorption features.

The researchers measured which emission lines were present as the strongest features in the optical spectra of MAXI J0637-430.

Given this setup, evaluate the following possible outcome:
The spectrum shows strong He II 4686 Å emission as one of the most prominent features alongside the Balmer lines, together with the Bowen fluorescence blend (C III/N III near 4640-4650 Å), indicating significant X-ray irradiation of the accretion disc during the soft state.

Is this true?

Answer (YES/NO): NO